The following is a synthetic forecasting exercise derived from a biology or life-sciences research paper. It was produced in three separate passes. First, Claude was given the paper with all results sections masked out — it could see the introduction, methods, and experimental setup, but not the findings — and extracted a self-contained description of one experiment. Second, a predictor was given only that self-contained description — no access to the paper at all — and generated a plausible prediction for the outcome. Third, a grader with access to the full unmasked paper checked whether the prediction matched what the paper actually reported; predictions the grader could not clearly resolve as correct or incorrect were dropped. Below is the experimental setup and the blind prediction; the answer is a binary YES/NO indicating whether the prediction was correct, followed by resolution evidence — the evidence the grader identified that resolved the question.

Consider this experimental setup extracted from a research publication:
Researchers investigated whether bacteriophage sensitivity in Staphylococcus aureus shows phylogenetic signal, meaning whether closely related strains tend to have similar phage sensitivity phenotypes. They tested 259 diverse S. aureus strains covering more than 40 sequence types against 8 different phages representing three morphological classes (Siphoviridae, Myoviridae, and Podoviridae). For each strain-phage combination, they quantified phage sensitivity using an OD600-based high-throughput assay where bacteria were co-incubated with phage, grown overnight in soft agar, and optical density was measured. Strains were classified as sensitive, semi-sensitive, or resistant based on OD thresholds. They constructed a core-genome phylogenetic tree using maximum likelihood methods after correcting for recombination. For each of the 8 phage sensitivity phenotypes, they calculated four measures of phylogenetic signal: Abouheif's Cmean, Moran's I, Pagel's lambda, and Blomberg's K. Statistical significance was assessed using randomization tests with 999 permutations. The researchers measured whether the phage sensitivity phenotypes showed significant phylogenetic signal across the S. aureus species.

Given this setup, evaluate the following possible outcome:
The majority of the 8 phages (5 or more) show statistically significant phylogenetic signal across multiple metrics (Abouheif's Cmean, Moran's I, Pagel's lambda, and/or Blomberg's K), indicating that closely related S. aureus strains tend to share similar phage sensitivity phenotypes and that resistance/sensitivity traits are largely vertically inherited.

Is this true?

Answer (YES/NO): NO